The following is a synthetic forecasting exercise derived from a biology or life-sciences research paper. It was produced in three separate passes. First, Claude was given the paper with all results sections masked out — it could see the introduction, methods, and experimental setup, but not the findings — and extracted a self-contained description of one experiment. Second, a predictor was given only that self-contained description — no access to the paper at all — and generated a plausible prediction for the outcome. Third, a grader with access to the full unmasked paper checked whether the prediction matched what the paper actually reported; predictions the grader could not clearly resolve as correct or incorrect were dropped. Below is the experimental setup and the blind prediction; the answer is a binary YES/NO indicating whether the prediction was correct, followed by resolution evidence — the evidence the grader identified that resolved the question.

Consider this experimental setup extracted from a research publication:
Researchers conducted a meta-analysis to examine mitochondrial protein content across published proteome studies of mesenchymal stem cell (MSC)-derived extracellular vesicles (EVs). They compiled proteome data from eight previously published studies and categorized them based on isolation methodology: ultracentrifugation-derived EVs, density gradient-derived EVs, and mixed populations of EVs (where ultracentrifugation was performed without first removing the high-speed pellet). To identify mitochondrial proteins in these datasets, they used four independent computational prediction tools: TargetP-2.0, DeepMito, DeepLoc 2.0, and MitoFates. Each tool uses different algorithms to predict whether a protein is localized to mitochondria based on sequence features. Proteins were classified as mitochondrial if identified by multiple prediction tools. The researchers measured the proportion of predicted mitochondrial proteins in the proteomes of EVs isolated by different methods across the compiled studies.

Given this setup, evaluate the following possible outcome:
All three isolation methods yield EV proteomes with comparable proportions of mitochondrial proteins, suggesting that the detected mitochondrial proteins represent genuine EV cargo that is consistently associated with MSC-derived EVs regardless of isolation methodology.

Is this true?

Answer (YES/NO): NO